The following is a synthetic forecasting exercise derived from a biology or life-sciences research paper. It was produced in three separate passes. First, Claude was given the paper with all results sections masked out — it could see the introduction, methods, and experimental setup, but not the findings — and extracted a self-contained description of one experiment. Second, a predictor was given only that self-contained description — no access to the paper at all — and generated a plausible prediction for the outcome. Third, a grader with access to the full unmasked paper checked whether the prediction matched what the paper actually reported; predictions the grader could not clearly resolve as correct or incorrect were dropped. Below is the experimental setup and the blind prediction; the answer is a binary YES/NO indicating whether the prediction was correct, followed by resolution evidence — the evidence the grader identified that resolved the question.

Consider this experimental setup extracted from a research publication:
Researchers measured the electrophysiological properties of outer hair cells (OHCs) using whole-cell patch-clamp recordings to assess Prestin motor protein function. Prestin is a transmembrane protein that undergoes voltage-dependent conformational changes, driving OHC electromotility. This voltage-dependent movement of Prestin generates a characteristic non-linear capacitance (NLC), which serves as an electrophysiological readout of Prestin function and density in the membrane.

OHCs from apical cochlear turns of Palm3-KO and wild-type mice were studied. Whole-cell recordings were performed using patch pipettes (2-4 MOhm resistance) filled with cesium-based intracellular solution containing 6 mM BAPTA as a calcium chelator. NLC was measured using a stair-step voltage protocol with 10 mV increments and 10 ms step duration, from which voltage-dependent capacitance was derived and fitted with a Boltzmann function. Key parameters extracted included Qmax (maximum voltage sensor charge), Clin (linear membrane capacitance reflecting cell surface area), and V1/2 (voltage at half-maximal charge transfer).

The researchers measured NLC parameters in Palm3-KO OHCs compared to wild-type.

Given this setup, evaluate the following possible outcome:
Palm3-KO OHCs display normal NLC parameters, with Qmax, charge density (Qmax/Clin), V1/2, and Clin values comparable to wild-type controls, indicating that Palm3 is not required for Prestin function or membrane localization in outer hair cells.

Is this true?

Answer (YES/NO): NO